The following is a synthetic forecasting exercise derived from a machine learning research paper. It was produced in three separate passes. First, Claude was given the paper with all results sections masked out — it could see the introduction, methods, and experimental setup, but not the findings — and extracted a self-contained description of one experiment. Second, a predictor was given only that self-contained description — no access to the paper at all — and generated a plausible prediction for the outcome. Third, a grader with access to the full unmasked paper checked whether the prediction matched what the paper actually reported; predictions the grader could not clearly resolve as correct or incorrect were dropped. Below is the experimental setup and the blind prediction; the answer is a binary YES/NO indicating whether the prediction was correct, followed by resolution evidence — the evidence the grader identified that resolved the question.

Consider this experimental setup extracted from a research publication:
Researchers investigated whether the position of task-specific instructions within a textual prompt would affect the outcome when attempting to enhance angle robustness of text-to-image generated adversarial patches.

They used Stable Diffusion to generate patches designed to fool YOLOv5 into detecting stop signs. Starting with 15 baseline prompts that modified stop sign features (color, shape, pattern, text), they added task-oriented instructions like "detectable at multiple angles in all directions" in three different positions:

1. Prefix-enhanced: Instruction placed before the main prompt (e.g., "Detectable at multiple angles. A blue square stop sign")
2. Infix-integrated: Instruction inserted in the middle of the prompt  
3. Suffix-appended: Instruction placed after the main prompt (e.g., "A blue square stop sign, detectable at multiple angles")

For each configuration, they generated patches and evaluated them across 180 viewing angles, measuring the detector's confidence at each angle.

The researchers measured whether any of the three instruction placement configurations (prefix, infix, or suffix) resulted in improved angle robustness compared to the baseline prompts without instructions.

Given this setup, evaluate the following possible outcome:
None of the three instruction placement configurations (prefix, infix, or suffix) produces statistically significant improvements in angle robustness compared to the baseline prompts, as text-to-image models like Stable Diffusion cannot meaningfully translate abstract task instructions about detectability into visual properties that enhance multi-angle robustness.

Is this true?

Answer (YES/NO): YES